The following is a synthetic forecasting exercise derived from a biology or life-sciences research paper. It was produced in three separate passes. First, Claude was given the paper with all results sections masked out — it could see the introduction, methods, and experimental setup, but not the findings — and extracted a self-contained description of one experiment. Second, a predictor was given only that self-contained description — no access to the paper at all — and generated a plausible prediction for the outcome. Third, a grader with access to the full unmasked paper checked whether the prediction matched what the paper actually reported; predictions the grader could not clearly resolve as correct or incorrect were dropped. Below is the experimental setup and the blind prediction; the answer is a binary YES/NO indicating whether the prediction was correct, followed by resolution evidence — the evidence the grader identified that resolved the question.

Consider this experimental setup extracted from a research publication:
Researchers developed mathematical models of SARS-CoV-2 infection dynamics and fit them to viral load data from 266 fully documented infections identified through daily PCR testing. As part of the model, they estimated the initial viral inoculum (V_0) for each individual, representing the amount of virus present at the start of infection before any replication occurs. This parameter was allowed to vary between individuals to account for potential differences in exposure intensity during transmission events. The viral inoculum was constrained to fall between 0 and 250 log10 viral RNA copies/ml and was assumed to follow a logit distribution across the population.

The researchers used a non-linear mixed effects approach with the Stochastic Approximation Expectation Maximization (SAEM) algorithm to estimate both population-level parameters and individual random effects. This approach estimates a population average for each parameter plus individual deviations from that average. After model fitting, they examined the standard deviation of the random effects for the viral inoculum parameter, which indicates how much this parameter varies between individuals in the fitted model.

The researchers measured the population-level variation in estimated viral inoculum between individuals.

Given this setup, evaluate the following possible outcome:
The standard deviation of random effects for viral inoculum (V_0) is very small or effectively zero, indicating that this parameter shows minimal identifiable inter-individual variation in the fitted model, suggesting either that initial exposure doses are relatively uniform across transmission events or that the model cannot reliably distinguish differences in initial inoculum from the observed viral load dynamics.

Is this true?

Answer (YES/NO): YES